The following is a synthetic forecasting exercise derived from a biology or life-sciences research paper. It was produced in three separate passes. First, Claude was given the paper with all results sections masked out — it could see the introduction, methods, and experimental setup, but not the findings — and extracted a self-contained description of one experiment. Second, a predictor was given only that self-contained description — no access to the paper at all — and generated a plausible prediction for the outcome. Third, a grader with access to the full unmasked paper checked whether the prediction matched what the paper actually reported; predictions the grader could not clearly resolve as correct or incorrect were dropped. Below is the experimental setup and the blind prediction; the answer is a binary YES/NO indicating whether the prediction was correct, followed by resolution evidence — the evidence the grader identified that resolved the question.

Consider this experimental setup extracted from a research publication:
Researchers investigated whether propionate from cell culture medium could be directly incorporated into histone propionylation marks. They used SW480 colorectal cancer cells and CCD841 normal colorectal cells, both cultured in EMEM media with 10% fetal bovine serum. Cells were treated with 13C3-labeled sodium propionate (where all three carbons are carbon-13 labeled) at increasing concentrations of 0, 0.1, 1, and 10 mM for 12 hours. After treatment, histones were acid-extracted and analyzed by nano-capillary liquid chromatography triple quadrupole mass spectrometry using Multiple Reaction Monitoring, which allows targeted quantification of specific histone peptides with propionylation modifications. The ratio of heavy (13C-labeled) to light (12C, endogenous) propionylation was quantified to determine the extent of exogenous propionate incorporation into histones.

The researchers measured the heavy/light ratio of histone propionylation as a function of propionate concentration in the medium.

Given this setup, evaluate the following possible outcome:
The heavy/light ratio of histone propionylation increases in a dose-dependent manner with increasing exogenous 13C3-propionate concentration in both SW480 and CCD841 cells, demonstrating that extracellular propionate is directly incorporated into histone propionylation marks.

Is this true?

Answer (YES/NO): YES